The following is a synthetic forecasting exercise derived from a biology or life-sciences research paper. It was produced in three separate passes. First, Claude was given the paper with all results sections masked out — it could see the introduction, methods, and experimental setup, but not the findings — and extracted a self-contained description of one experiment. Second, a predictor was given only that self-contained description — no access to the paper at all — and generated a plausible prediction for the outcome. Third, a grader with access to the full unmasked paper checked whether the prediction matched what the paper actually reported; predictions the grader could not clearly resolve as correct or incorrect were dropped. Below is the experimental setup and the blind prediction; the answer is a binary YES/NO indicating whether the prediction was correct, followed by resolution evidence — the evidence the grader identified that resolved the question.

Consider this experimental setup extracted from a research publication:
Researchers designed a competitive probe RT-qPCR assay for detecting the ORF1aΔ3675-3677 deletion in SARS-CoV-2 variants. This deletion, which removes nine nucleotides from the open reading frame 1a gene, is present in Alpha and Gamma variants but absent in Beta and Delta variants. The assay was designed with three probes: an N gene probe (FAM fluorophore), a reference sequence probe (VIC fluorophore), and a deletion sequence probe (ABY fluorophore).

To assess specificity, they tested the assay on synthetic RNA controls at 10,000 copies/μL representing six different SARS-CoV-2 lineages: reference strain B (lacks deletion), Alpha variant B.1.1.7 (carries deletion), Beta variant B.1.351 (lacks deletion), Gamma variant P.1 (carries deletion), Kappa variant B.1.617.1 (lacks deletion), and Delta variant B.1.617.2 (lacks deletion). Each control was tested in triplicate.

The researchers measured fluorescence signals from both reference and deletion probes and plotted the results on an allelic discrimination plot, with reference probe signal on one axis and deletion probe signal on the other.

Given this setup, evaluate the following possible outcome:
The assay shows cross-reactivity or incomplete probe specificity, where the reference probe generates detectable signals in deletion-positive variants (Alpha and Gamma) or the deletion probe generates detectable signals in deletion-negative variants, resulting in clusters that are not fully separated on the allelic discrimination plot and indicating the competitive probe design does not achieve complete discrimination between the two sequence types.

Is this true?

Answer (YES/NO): NO